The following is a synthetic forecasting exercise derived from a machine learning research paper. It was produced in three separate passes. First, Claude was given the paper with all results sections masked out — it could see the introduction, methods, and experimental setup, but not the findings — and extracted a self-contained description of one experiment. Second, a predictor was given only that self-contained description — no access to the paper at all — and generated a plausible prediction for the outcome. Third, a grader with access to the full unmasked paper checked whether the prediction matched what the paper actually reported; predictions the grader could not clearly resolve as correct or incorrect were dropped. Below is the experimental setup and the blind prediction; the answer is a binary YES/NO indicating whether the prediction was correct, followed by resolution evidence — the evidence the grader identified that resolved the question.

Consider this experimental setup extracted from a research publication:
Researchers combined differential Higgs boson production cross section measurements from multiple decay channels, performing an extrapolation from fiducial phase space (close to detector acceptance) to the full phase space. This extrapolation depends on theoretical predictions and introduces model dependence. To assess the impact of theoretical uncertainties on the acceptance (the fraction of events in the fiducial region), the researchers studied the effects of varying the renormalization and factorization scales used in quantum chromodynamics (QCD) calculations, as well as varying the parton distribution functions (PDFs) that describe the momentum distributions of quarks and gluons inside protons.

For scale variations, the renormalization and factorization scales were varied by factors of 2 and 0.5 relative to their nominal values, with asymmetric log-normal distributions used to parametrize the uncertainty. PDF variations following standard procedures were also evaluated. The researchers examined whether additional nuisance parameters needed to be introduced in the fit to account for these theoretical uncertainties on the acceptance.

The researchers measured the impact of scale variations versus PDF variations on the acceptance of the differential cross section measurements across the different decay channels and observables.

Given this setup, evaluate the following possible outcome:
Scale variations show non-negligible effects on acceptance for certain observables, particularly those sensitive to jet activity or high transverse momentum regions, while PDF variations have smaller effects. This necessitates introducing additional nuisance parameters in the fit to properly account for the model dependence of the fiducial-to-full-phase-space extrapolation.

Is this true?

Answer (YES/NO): NO